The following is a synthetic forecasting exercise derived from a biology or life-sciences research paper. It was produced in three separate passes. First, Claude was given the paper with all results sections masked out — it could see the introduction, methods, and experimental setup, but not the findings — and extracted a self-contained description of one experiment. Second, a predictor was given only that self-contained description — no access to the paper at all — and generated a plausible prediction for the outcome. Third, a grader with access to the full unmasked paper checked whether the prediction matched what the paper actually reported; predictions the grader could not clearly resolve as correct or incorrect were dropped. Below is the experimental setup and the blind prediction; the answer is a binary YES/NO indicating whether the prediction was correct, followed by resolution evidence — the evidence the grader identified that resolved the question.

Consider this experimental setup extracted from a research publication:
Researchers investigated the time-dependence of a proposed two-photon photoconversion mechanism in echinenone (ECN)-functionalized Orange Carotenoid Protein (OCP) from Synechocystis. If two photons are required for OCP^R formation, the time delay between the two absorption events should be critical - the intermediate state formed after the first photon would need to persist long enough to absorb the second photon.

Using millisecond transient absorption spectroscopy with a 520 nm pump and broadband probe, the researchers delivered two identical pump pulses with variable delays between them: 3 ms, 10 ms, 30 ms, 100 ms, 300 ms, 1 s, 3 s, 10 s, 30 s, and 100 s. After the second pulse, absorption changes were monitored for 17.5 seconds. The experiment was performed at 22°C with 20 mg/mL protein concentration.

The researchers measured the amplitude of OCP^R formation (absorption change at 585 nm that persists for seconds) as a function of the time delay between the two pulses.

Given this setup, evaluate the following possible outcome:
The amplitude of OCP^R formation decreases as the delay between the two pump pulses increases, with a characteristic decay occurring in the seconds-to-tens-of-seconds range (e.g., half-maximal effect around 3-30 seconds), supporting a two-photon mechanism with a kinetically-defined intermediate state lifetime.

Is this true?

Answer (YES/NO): NO